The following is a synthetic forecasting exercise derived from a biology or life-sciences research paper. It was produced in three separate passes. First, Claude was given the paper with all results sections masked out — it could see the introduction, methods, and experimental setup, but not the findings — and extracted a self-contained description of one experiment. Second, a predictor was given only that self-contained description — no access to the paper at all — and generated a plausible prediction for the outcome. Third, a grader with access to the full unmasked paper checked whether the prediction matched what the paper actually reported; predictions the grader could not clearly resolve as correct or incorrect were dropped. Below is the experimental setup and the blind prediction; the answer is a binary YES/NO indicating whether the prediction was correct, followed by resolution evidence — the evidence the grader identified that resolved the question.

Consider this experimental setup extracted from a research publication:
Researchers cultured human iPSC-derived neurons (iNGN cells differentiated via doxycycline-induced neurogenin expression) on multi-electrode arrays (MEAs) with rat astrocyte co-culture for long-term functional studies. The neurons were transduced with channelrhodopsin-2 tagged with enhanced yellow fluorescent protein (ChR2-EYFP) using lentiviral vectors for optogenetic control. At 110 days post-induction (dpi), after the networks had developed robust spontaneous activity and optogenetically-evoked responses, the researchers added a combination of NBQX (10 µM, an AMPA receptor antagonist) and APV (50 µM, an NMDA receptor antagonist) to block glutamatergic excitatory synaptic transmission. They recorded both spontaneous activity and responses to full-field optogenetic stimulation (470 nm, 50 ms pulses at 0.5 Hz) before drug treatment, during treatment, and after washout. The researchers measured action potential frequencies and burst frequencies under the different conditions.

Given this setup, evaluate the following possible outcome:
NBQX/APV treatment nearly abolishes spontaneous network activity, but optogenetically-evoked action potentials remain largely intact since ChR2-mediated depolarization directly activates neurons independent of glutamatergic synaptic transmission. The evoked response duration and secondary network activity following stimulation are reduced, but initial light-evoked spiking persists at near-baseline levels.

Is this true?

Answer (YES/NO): NO